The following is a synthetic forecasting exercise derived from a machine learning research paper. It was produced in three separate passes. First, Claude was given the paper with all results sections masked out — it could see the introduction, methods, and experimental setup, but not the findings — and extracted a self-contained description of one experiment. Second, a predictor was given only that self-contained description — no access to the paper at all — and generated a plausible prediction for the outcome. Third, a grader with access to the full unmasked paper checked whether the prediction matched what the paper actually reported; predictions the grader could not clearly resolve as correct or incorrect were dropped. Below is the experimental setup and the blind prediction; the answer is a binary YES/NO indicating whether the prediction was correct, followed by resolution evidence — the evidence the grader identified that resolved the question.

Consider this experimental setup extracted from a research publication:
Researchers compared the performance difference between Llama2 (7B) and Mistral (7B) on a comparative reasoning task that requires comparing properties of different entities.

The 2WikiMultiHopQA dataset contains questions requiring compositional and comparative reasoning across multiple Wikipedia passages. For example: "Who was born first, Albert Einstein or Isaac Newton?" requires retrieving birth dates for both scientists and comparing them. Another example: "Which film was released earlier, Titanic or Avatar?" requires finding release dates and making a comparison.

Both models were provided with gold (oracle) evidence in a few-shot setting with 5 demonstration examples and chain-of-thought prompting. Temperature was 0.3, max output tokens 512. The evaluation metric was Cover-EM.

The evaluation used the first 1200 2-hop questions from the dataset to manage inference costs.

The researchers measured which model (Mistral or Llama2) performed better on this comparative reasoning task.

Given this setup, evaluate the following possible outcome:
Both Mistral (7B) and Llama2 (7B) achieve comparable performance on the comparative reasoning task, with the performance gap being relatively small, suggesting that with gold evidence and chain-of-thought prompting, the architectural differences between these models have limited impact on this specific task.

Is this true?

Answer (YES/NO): NO